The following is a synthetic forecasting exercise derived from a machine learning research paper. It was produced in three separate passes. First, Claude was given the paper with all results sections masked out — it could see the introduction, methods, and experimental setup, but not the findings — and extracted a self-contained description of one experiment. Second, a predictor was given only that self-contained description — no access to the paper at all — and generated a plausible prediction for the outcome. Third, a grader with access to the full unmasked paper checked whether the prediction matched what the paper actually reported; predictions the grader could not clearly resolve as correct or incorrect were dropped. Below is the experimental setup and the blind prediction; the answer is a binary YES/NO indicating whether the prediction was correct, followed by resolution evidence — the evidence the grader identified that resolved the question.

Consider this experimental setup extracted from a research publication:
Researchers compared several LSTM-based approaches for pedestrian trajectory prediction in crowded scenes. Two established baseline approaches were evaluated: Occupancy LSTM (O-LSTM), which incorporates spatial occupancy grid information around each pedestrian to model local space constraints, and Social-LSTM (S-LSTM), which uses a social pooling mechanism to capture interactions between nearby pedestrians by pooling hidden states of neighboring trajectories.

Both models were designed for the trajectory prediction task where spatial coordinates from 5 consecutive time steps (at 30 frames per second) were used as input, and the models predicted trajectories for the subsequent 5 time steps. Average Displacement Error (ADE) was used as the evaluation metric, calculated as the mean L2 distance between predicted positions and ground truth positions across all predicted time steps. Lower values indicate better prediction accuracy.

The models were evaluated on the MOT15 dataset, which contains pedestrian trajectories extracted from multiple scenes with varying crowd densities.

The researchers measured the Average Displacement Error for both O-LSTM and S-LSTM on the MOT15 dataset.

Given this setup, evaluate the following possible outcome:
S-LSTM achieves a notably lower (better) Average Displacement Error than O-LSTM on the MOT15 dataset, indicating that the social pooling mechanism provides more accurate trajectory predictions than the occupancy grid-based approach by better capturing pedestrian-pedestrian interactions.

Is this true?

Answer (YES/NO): NO